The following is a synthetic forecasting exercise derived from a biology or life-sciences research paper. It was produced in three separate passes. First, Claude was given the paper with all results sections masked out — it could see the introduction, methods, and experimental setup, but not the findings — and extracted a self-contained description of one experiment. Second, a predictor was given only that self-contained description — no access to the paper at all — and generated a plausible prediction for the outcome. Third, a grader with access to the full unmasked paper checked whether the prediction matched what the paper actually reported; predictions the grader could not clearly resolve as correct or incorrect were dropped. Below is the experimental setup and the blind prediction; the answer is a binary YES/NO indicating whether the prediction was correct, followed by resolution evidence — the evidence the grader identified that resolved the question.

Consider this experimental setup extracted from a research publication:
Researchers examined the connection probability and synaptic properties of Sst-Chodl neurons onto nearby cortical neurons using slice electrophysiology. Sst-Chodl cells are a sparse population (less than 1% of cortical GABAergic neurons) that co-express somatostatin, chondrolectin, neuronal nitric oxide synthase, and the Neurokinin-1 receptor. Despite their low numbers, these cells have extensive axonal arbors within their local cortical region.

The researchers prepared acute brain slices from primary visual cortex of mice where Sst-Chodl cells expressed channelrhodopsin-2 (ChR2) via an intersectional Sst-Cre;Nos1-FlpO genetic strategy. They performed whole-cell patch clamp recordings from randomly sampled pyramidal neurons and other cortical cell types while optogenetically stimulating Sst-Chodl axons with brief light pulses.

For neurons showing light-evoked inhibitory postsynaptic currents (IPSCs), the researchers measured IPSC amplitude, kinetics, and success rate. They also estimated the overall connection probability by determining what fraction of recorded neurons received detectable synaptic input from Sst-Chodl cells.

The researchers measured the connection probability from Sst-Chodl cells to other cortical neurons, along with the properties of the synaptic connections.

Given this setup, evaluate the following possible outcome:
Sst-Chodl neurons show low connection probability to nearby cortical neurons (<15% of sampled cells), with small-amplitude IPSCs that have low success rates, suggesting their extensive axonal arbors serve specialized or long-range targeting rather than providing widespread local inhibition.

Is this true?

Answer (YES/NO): NO